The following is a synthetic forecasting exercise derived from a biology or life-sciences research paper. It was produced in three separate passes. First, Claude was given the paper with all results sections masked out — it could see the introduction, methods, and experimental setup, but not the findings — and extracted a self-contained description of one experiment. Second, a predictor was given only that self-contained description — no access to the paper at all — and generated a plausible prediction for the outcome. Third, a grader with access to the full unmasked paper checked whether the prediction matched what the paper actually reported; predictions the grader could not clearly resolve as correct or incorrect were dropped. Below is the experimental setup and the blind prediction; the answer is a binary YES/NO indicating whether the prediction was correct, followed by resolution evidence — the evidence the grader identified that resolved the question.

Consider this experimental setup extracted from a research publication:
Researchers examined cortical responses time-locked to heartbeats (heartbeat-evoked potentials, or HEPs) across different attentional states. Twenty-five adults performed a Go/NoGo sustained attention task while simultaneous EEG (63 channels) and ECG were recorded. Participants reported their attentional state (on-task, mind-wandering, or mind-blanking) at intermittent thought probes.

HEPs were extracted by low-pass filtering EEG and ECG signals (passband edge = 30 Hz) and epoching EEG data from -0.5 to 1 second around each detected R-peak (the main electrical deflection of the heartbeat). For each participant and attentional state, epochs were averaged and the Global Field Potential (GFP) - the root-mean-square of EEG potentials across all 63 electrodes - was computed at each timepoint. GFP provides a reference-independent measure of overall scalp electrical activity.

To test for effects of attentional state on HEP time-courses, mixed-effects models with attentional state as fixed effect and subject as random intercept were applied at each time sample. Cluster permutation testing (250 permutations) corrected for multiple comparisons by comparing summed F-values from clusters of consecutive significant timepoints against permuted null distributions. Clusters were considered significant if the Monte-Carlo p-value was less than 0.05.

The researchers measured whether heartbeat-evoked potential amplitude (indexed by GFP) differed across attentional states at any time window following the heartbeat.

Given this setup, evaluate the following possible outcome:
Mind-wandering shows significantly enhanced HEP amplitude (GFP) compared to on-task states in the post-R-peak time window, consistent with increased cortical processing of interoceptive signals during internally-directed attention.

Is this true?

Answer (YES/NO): NO